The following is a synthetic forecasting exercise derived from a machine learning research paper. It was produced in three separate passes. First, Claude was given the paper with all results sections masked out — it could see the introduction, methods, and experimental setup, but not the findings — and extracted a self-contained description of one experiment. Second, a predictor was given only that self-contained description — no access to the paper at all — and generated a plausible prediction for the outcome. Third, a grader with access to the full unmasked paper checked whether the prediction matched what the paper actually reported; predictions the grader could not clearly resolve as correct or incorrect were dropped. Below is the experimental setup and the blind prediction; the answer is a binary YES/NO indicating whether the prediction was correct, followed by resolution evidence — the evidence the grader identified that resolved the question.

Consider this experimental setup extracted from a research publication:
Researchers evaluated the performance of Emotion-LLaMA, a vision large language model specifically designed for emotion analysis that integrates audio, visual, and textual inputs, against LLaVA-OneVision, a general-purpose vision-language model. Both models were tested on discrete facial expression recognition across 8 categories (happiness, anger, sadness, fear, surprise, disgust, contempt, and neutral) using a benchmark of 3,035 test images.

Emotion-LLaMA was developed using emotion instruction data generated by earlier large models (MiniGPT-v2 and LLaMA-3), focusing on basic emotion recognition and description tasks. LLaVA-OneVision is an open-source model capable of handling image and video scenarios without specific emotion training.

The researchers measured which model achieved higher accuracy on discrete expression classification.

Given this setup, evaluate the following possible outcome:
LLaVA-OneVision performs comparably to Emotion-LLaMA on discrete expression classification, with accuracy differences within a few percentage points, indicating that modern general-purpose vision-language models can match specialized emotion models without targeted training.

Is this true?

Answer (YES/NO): NO